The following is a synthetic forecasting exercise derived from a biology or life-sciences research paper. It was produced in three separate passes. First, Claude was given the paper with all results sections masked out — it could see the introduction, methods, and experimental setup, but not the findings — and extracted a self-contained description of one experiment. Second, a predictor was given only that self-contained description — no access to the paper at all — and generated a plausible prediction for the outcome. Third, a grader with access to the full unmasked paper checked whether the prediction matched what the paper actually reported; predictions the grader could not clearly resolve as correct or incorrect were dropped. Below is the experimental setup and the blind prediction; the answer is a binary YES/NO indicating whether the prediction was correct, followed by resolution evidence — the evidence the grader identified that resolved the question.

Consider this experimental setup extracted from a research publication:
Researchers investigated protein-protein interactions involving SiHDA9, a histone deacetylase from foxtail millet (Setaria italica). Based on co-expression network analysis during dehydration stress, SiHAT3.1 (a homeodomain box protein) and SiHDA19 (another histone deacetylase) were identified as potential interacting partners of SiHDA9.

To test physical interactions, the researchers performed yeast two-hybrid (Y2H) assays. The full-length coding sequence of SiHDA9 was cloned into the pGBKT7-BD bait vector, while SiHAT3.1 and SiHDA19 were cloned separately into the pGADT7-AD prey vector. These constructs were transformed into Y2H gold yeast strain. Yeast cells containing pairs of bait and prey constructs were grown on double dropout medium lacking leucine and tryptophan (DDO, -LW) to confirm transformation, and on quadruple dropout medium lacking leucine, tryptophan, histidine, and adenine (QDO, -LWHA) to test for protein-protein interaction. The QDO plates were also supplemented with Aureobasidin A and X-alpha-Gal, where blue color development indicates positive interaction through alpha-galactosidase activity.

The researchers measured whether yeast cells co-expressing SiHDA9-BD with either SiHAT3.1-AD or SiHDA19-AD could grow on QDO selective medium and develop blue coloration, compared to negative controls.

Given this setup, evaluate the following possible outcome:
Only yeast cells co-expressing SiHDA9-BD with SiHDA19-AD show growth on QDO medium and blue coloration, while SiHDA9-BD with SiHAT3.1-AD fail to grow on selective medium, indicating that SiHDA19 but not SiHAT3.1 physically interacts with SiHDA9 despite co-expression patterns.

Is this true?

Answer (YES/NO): NO